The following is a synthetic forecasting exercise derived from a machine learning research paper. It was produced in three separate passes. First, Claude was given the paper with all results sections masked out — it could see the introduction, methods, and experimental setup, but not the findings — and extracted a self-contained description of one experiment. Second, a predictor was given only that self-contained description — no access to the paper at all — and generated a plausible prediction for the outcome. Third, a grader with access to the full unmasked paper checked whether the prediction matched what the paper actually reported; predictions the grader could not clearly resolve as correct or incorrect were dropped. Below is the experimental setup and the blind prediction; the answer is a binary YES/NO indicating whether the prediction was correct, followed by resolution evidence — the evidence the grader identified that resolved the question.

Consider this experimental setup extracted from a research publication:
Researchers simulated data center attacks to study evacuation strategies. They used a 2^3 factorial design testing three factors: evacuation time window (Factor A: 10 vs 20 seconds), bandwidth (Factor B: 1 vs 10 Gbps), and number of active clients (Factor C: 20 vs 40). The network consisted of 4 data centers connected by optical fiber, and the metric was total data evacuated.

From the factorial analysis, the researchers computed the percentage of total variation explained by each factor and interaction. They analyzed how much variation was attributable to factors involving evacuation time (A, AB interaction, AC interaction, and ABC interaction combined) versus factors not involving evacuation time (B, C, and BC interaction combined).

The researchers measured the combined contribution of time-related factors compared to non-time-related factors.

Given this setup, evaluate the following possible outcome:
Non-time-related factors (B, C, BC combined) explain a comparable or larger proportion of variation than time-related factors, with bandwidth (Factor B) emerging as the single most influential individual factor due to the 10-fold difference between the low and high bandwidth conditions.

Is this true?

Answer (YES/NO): YES